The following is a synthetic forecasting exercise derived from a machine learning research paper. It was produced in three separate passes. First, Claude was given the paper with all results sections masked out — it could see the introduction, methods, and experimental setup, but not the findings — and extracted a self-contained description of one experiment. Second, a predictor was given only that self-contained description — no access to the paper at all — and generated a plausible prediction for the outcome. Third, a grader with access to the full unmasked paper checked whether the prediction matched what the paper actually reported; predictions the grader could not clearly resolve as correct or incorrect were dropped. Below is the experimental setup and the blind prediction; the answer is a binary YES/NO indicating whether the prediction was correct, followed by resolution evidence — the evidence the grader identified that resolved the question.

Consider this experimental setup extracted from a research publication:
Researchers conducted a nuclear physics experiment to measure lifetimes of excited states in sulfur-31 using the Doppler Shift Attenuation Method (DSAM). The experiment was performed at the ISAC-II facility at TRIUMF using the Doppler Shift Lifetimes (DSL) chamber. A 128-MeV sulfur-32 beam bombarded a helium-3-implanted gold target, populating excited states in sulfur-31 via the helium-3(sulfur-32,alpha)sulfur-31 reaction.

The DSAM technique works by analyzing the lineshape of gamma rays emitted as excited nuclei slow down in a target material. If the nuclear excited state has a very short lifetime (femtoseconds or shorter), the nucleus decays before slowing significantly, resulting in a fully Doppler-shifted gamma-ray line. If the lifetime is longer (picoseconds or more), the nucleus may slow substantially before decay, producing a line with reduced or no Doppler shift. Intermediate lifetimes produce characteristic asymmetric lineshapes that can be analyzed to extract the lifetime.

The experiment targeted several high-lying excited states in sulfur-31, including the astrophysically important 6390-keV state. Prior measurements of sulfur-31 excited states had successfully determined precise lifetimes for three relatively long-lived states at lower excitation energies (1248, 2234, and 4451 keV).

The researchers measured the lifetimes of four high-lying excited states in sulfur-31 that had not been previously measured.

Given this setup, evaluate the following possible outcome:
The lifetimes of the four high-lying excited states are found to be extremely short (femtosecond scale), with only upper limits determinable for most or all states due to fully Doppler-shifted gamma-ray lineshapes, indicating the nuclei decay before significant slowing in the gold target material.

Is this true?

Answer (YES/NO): YES